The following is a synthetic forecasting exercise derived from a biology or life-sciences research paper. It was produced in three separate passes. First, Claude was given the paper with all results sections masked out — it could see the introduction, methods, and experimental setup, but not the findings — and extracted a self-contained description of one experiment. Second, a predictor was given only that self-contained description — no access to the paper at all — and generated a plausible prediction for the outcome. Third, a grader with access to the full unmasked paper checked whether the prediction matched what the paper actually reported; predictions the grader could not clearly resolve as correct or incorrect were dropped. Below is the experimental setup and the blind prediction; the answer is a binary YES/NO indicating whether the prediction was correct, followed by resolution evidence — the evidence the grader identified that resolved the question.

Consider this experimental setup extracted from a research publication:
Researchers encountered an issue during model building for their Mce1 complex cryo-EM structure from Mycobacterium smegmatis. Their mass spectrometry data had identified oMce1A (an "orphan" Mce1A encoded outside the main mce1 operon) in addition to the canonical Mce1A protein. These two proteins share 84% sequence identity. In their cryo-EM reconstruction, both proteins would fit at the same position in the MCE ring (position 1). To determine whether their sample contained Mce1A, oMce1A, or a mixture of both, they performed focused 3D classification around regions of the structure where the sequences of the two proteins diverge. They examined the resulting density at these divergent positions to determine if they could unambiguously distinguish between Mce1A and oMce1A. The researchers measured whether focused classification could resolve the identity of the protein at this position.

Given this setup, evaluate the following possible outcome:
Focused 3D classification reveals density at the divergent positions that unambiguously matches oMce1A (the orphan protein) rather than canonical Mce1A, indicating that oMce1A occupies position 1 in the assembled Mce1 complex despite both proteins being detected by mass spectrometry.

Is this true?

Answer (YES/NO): NO